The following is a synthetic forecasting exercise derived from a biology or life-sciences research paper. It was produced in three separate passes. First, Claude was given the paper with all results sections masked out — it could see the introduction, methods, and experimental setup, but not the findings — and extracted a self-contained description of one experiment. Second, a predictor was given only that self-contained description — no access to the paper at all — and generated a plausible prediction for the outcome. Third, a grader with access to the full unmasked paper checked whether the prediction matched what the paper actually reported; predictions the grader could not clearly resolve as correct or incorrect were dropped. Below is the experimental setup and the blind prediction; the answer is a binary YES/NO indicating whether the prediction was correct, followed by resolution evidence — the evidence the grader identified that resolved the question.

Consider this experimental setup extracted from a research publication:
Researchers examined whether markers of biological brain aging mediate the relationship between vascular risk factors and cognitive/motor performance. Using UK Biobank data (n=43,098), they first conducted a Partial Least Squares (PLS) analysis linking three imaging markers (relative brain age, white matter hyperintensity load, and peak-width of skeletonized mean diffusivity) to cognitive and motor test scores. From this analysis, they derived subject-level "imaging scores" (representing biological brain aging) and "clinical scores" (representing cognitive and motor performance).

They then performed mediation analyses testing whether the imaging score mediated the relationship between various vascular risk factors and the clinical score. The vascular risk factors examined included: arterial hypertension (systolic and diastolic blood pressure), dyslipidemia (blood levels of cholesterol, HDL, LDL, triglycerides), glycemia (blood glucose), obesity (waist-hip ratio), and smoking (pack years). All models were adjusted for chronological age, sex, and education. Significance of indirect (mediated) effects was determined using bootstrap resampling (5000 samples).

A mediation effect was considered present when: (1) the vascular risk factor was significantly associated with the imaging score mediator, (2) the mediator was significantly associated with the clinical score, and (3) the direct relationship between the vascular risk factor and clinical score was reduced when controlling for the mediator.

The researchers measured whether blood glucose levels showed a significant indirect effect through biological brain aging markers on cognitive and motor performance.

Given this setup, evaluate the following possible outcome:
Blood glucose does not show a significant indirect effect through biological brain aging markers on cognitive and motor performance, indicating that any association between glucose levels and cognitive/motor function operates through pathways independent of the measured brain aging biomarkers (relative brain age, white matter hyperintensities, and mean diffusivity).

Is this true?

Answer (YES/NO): NO